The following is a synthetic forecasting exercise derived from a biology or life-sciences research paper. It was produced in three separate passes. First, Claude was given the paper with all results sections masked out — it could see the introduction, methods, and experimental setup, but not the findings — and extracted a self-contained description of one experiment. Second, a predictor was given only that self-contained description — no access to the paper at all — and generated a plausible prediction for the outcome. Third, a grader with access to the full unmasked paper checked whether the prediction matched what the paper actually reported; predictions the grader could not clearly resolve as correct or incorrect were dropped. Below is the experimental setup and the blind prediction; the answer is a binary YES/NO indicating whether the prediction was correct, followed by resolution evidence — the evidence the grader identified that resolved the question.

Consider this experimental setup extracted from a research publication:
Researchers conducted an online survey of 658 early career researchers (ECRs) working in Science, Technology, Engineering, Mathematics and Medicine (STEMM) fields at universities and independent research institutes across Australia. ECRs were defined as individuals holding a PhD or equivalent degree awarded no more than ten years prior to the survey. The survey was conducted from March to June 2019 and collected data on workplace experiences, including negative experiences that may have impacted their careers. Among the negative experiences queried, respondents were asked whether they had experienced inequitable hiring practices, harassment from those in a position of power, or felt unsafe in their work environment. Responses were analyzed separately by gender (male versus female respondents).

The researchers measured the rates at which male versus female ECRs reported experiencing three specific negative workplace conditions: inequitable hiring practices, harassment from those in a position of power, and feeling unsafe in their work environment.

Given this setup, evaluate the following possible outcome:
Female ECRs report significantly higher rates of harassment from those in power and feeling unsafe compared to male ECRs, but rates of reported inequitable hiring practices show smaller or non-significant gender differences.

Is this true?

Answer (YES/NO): NO